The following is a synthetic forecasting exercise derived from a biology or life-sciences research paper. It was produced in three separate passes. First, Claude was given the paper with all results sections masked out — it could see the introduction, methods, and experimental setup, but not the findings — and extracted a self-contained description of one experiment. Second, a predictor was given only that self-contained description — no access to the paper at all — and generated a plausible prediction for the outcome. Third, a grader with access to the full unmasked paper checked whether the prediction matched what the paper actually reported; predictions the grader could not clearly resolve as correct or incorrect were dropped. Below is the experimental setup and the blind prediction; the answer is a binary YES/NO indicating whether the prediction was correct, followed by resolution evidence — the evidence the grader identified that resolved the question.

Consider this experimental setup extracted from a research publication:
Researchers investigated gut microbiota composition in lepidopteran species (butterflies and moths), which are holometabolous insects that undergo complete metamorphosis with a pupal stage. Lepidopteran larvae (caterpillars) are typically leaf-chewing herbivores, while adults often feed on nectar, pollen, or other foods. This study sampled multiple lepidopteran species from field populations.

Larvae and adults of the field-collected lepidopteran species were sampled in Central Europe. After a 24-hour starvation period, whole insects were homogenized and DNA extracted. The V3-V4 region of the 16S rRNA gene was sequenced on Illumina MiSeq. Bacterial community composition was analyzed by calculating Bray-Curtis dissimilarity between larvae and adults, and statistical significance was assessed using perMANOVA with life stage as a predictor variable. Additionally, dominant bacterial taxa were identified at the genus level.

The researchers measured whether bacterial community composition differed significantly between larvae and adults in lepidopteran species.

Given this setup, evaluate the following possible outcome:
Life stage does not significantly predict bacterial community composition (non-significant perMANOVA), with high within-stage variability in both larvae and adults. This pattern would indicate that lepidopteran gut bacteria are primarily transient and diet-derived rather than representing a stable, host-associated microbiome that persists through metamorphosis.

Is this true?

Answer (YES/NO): NO